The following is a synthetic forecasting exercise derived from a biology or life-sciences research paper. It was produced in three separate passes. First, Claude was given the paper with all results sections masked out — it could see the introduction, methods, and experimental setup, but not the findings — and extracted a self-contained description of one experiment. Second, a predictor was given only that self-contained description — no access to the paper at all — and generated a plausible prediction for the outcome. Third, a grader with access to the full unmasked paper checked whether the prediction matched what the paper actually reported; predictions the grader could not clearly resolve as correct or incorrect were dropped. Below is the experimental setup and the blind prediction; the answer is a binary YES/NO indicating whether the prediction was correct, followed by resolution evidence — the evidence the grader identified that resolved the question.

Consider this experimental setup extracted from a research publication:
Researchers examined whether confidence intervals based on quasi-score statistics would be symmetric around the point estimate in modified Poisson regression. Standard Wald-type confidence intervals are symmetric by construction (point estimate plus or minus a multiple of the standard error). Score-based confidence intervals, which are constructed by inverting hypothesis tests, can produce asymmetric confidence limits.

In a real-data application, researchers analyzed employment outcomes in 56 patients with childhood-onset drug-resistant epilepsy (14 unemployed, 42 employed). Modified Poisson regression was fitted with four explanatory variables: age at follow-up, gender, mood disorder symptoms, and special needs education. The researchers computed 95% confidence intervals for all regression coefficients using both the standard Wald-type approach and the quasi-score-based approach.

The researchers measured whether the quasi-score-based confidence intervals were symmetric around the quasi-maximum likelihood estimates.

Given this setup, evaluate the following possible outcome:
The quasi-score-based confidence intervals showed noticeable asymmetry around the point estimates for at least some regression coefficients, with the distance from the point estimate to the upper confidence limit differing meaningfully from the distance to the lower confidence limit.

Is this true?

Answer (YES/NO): YES